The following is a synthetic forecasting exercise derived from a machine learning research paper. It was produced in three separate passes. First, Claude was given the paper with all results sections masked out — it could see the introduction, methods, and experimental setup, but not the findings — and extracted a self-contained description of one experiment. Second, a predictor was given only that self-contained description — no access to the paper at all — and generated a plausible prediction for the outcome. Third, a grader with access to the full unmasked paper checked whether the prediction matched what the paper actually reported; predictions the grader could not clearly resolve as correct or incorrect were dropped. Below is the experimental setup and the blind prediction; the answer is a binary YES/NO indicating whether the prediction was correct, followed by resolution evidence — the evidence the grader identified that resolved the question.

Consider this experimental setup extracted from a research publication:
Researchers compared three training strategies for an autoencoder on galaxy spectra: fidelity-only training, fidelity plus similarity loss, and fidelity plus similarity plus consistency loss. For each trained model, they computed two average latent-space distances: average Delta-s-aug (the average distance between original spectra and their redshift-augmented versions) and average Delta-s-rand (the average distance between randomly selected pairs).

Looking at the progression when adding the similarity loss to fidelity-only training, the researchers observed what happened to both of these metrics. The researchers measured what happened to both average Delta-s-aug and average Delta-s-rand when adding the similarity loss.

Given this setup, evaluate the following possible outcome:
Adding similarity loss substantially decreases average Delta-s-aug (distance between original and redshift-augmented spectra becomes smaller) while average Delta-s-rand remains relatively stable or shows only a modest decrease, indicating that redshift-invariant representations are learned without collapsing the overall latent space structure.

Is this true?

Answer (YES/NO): NO